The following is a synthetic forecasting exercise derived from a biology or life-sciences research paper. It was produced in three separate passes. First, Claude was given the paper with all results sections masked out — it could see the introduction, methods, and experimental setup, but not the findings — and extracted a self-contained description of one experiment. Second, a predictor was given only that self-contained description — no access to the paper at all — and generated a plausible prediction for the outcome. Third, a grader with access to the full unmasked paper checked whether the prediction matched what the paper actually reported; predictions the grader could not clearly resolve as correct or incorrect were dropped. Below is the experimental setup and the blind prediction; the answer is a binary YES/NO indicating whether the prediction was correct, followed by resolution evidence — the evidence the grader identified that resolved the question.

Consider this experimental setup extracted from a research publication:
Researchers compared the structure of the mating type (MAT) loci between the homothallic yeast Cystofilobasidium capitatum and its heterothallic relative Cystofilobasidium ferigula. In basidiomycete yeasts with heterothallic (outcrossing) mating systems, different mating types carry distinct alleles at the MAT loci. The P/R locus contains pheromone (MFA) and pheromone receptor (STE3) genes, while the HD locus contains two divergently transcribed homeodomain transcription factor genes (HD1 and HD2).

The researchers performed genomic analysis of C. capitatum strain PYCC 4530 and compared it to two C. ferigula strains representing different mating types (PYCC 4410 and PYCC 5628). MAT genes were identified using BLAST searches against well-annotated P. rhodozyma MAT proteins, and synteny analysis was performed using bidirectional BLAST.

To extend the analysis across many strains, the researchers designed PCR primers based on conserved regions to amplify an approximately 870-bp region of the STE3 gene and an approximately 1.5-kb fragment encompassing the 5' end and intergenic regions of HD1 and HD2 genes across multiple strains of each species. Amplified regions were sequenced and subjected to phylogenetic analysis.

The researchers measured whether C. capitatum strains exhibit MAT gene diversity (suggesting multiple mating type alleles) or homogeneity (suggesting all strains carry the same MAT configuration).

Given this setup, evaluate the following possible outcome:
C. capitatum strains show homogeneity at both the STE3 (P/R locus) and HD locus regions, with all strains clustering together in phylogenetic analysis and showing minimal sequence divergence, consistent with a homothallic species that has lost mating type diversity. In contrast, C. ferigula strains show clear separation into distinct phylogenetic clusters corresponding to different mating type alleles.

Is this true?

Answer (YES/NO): YES